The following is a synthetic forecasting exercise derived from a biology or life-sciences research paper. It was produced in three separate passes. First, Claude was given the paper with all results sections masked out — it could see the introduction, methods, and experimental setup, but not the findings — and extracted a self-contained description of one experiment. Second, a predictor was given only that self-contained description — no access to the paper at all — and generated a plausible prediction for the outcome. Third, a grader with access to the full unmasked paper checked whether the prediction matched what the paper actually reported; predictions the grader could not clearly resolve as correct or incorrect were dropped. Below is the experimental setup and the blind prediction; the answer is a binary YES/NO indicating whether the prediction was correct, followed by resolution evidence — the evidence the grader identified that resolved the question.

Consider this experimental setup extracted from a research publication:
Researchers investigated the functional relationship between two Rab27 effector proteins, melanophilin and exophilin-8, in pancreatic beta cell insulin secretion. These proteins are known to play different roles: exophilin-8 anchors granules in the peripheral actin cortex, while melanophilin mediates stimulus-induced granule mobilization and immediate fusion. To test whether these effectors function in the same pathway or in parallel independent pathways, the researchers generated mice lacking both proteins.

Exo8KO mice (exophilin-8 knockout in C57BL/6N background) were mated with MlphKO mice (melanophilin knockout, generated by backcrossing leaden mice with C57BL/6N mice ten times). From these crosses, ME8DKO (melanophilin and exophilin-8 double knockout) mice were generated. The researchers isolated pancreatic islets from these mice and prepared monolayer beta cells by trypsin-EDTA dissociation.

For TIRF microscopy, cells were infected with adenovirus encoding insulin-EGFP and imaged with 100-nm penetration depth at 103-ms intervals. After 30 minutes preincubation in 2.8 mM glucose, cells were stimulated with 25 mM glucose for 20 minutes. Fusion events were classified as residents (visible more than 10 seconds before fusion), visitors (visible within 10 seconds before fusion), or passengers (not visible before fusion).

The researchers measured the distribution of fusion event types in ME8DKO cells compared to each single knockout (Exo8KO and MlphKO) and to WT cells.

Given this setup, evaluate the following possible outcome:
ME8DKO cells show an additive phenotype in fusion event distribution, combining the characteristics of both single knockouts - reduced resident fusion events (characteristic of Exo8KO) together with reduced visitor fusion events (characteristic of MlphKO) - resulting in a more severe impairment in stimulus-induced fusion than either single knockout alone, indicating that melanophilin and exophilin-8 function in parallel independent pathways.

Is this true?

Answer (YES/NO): NO